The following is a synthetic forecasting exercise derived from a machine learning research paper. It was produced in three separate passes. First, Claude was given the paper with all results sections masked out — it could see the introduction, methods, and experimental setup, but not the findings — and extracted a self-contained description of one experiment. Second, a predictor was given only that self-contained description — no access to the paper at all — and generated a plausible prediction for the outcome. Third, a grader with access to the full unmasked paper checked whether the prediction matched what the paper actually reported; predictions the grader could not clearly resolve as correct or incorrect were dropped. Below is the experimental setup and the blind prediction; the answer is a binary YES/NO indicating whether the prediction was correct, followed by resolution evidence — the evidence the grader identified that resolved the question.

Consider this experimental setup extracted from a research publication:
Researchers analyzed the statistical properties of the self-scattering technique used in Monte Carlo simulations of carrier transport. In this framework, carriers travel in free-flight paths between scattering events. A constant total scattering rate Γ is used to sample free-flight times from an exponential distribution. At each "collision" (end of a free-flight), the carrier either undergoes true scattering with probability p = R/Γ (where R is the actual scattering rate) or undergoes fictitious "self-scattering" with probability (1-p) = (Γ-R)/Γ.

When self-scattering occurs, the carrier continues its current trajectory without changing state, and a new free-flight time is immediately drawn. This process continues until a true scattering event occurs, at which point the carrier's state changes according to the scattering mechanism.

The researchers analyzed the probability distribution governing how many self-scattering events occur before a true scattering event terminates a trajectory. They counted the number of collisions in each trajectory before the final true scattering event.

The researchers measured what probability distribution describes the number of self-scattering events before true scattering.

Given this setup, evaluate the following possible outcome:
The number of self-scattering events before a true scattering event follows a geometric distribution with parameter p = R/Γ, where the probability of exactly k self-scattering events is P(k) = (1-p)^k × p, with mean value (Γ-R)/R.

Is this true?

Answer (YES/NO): YES